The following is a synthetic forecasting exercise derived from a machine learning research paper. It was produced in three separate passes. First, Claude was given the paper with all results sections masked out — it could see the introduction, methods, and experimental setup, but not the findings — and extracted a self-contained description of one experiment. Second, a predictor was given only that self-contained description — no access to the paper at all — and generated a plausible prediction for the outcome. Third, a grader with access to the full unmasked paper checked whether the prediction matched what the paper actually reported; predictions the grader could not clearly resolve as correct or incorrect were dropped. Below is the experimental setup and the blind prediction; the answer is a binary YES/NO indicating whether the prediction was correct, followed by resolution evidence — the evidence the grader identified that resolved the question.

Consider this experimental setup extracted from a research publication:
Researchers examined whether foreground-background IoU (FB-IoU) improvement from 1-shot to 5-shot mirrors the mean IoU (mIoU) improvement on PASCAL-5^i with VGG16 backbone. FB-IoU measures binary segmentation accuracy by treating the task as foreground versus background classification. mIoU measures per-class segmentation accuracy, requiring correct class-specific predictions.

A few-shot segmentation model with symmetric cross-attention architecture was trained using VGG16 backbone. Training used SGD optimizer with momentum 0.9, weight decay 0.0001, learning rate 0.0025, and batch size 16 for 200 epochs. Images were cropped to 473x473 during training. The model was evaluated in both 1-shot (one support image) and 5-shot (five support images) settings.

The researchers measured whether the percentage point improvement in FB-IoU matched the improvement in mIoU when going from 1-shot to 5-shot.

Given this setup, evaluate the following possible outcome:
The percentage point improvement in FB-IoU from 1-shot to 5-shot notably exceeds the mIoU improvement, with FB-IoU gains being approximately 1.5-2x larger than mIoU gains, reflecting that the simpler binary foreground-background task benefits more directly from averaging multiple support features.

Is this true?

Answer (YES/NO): NO